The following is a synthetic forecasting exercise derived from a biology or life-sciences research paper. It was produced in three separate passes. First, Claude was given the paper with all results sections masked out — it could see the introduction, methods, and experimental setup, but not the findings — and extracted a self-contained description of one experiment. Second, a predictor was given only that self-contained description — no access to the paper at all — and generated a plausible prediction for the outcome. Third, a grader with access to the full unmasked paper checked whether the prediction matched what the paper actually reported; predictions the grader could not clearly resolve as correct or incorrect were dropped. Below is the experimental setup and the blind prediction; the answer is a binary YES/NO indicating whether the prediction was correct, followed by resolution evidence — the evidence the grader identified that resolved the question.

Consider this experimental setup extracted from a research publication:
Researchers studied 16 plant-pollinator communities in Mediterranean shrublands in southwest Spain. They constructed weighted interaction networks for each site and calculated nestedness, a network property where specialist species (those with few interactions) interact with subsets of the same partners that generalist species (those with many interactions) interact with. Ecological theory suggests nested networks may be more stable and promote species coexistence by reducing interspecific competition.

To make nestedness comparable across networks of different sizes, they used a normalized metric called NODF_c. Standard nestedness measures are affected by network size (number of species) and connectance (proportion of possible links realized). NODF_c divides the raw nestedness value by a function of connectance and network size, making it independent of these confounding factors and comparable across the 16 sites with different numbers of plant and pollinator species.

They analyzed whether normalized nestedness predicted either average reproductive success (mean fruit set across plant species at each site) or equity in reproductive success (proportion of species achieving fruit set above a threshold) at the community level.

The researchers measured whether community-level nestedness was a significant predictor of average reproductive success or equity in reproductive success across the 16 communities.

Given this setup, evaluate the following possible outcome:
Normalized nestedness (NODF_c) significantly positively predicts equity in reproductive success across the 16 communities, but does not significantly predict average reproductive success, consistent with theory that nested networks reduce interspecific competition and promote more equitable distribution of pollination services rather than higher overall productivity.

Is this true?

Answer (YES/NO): NO